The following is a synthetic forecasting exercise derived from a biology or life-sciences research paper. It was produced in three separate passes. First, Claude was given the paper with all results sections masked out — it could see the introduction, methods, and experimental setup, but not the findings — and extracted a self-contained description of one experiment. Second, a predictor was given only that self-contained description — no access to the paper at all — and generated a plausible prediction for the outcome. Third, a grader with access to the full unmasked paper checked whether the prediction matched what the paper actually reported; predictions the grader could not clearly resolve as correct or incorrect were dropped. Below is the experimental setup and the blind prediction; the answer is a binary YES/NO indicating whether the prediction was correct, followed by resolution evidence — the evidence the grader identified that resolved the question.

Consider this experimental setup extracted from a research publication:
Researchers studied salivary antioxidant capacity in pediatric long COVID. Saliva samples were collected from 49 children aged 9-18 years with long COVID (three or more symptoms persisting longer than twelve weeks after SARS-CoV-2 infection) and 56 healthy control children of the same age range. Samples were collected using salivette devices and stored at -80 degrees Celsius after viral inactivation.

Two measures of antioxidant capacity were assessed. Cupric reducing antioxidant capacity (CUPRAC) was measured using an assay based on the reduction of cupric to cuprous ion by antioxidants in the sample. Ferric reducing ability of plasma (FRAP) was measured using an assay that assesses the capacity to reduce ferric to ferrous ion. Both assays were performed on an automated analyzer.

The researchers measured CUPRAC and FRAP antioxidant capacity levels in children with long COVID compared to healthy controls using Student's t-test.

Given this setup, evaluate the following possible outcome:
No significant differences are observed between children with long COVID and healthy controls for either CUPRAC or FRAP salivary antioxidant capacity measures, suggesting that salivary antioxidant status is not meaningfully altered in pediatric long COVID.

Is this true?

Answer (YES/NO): NO